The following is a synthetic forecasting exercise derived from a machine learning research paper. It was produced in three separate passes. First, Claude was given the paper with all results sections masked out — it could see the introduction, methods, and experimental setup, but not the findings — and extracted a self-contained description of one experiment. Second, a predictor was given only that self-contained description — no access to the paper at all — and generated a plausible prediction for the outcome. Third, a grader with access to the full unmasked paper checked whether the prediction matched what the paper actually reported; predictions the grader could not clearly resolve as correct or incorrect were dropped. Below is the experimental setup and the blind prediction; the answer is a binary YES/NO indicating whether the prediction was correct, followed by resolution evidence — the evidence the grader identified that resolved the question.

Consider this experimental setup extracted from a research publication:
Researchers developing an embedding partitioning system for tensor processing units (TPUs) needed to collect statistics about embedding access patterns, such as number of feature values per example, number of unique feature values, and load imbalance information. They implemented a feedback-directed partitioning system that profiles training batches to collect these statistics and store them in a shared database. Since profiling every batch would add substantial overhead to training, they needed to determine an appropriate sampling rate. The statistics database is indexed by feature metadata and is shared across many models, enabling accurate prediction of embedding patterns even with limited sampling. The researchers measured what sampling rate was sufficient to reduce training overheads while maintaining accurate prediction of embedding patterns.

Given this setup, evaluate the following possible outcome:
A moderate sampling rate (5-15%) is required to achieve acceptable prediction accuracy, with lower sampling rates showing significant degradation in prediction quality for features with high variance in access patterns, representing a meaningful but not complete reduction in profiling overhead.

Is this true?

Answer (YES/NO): NO